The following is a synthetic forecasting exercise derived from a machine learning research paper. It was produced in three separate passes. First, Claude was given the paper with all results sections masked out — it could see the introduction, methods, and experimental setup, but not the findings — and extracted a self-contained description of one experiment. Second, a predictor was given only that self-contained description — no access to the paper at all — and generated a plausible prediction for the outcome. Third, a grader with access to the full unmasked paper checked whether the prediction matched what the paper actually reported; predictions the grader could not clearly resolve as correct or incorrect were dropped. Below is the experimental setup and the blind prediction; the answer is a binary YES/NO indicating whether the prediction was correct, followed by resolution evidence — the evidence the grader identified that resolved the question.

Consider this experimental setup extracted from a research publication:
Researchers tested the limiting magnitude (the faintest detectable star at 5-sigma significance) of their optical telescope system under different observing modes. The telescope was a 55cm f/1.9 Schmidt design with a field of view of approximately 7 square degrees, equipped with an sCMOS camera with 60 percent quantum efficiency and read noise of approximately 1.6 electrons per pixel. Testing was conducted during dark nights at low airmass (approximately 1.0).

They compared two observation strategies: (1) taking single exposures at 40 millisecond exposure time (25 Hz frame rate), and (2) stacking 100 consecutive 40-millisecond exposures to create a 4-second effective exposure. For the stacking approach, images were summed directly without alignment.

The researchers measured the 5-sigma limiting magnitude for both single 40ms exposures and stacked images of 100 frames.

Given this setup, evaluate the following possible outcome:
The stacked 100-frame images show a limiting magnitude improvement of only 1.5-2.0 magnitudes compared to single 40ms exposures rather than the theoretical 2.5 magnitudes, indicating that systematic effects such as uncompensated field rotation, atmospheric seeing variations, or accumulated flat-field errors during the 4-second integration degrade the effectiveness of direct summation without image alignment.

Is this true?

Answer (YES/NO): YES